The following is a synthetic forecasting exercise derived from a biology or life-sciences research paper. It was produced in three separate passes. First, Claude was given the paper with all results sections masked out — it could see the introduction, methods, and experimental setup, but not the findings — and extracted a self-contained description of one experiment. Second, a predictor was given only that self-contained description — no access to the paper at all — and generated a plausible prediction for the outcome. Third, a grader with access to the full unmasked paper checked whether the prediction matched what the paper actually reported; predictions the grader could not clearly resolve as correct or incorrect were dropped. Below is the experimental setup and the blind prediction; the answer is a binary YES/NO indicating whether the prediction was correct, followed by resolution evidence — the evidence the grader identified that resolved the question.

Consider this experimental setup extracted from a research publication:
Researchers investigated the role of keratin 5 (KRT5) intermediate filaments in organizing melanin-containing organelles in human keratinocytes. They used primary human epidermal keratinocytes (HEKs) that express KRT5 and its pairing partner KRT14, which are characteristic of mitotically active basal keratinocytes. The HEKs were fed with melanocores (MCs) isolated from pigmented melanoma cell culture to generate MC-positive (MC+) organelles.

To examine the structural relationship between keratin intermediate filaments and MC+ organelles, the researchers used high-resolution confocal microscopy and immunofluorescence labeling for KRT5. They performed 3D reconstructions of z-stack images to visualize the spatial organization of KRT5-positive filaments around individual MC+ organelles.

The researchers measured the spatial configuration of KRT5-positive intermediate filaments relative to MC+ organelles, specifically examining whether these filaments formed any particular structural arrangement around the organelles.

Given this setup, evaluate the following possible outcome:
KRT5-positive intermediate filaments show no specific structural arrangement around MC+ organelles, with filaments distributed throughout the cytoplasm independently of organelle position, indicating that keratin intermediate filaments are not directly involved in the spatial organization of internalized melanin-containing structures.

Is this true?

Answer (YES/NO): NO